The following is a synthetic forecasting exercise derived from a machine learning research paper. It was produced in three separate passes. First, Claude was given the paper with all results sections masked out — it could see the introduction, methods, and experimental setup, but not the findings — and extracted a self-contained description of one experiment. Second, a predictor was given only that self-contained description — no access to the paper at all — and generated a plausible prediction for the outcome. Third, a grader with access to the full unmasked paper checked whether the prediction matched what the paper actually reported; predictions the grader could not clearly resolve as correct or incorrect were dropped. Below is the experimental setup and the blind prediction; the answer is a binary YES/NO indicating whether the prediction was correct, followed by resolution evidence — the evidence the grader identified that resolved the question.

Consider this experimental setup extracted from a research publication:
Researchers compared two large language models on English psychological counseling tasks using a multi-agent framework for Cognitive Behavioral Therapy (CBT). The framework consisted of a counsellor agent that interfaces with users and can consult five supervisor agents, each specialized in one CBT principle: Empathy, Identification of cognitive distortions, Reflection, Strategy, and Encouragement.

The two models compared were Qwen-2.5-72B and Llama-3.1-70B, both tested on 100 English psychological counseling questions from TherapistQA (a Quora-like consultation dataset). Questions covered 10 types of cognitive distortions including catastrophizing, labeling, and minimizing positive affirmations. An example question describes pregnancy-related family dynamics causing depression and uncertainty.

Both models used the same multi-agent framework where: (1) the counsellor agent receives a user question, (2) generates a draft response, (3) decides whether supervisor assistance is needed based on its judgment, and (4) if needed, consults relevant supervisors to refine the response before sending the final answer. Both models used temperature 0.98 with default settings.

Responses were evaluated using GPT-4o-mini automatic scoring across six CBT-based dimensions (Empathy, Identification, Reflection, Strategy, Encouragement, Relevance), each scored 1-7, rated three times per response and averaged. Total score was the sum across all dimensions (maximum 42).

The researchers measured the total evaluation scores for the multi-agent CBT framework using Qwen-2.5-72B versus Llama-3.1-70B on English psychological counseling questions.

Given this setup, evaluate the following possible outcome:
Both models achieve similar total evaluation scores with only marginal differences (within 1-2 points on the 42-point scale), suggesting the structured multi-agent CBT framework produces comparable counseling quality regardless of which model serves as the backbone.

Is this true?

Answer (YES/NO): NO